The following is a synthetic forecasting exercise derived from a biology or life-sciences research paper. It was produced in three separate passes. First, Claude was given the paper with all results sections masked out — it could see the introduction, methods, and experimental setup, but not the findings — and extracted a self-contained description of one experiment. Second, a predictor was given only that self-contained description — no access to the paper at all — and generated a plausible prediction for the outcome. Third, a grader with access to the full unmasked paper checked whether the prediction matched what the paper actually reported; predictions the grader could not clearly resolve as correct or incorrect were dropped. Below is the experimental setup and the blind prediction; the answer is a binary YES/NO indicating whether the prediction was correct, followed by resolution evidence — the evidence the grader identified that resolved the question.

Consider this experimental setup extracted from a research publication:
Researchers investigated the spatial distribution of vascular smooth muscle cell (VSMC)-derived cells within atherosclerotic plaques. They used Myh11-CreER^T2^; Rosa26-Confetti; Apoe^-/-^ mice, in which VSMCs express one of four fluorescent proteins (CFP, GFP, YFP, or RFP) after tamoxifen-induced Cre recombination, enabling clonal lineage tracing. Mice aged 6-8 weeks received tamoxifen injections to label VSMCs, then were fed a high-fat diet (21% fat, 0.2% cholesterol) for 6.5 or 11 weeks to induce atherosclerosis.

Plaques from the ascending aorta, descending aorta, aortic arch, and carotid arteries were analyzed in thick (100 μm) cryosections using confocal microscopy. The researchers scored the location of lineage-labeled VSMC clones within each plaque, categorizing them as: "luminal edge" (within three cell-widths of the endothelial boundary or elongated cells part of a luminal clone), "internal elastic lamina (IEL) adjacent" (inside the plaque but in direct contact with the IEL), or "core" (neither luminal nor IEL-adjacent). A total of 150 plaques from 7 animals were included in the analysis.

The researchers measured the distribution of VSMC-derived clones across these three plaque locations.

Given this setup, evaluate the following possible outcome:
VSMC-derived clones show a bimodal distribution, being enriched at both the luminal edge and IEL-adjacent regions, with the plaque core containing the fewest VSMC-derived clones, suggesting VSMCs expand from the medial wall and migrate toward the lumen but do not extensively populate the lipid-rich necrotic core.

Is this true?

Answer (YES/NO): NO